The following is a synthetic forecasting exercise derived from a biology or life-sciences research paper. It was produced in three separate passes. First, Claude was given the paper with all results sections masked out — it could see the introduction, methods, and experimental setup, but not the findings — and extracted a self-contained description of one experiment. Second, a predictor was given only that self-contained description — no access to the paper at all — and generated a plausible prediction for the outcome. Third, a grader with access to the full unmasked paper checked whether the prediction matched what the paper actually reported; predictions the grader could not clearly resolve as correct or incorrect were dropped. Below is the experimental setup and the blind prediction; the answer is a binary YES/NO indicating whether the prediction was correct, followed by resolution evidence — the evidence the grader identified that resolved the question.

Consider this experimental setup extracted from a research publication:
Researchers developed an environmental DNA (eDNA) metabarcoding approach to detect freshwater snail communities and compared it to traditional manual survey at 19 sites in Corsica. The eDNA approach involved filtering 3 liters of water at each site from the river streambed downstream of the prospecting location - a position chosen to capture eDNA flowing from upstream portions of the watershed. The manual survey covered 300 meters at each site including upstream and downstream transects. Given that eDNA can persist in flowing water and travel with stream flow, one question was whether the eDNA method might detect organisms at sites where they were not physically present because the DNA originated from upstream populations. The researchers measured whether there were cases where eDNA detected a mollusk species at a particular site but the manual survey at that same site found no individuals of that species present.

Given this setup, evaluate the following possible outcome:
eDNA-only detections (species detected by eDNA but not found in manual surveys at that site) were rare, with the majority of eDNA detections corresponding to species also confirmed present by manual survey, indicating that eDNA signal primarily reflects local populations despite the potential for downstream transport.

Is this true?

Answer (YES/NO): NO